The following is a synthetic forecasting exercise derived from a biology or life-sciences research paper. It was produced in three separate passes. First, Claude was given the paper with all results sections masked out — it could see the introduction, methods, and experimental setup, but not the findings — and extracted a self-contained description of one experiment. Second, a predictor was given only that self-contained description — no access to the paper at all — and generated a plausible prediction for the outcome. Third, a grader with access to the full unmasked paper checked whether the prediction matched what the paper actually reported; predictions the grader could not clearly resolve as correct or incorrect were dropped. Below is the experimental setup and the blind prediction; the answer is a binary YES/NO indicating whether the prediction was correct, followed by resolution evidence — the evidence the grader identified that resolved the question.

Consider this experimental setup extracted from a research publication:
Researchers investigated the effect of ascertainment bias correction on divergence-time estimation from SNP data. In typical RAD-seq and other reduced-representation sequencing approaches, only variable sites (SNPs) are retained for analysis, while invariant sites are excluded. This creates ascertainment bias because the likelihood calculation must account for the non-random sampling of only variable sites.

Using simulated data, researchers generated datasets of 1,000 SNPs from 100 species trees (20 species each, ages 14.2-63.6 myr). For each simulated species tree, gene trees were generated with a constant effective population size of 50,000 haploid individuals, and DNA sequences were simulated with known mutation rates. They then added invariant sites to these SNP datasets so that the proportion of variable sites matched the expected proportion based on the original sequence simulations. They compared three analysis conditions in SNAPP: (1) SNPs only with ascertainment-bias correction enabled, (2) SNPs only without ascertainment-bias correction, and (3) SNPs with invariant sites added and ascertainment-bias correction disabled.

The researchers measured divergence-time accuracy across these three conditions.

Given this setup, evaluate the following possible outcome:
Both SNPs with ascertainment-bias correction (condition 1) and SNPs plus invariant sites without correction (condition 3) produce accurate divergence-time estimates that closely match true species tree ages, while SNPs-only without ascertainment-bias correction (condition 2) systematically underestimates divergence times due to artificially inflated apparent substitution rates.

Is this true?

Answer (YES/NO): YES